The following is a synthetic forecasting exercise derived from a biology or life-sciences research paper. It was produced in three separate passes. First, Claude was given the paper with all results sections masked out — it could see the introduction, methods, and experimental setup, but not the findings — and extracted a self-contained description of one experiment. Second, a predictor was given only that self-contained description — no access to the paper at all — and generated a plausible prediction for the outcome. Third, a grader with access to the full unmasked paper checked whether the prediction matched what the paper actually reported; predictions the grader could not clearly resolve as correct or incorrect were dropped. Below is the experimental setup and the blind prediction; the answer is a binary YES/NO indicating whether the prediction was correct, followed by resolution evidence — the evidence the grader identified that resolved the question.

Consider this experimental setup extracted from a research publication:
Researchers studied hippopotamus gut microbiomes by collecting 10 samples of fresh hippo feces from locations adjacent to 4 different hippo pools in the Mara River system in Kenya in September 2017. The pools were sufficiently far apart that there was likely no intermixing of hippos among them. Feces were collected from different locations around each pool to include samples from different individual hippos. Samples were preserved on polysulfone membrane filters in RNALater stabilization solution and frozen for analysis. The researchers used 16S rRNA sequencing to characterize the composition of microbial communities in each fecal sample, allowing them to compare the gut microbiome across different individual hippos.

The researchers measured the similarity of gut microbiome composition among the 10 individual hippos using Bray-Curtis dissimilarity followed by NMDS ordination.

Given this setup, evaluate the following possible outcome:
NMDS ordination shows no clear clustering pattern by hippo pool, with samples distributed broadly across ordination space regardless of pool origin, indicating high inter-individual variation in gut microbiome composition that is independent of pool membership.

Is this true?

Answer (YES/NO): NO